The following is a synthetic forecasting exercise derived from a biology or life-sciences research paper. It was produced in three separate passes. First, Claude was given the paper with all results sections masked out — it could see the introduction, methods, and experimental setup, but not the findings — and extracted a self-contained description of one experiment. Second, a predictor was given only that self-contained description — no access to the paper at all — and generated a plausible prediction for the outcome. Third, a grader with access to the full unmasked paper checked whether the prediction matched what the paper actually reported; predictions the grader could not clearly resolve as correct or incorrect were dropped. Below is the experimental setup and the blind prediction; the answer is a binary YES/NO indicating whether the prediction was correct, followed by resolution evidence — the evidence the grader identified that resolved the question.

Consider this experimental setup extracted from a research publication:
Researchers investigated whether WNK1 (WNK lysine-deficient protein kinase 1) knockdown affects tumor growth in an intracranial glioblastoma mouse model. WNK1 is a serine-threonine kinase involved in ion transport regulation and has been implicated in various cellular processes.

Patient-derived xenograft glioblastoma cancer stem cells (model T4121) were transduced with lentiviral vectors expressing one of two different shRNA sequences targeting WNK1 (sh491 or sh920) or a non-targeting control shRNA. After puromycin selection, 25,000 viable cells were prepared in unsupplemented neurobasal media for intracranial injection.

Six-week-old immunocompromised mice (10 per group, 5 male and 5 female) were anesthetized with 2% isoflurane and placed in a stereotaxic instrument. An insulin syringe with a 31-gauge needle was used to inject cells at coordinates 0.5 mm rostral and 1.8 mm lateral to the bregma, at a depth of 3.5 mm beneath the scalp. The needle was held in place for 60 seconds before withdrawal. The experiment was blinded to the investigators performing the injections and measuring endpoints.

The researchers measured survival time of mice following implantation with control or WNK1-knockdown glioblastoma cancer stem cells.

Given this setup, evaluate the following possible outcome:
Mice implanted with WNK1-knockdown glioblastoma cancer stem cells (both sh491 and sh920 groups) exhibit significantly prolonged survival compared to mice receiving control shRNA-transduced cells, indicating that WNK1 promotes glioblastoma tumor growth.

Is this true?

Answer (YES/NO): YES